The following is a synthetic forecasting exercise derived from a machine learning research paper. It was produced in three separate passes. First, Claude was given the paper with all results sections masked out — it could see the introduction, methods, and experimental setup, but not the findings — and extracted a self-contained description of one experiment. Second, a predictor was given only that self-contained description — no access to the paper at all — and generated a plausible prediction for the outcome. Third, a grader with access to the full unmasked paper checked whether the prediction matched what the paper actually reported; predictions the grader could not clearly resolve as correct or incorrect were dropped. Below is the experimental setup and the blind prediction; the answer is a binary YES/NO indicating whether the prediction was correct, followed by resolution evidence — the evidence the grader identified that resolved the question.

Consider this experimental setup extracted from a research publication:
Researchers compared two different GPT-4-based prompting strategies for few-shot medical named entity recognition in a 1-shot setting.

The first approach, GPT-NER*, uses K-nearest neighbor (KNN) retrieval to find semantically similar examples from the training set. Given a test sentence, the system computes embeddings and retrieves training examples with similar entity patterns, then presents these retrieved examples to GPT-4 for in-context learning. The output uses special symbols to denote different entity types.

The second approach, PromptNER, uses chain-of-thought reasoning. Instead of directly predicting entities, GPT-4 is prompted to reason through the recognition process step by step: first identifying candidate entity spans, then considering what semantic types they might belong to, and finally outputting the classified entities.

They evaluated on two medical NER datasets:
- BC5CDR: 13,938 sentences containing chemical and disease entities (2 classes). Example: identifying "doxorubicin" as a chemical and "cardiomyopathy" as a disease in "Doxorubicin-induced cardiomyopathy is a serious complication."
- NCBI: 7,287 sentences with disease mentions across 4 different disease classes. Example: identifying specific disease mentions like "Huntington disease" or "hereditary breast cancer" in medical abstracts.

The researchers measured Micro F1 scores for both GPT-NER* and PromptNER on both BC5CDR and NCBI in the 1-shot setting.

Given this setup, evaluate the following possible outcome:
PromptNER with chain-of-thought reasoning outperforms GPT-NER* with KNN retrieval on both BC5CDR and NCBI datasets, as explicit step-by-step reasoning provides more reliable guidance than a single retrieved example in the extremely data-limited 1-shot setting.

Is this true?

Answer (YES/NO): NO